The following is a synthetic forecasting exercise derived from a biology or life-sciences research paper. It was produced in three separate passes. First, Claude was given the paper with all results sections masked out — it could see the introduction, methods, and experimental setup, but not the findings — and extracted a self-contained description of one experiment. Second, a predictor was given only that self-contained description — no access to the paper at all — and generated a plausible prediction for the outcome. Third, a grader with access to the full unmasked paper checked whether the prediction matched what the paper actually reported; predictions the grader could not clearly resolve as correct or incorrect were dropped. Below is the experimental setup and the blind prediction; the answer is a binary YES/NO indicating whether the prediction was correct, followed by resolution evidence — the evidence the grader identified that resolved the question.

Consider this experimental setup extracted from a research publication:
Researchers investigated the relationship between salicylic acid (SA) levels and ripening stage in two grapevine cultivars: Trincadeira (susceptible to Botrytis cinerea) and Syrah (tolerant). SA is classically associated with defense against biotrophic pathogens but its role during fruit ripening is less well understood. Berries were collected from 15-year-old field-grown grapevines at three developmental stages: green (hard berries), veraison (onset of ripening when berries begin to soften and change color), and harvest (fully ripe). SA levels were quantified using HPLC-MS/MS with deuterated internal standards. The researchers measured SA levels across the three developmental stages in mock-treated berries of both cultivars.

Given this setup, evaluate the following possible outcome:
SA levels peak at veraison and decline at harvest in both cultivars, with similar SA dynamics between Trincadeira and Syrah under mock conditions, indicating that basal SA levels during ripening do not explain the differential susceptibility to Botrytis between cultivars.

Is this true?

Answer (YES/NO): NO